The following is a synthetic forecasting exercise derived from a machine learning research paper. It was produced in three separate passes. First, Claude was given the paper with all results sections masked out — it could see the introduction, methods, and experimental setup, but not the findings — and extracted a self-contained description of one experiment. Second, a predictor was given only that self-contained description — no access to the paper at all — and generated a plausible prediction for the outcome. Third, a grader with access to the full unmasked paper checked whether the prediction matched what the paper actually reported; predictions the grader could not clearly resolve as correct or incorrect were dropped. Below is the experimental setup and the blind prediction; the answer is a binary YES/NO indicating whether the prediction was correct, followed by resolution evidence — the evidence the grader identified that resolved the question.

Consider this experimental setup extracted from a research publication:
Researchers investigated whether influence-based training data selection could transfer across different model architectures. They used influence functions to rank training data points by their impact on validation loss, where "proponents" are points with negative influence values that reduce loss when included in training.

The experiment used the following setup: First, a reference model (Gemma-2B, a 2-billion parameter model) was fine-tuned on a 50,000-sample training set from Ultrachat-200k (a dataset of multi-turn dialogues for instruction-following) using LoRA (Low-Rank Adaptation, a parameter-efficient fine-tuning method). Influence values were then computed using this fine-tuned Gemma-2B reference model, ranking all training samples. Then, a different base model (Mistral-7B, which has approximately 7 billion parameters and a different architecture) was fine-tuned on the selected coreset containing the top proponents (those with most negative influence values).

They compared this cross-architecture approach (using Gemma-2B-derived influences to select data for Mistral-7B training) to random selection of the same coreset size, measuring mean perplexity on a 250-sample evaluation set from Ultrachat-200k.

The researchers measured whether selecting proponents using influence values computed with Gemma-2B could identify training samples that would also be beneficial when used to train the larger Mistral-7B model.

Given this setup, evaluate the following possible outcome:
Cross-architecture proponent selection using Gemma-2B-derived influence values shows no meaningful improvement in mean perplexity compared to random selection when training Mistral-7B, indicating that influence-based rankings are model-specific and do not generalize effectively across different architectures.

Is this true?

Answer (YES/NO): NO